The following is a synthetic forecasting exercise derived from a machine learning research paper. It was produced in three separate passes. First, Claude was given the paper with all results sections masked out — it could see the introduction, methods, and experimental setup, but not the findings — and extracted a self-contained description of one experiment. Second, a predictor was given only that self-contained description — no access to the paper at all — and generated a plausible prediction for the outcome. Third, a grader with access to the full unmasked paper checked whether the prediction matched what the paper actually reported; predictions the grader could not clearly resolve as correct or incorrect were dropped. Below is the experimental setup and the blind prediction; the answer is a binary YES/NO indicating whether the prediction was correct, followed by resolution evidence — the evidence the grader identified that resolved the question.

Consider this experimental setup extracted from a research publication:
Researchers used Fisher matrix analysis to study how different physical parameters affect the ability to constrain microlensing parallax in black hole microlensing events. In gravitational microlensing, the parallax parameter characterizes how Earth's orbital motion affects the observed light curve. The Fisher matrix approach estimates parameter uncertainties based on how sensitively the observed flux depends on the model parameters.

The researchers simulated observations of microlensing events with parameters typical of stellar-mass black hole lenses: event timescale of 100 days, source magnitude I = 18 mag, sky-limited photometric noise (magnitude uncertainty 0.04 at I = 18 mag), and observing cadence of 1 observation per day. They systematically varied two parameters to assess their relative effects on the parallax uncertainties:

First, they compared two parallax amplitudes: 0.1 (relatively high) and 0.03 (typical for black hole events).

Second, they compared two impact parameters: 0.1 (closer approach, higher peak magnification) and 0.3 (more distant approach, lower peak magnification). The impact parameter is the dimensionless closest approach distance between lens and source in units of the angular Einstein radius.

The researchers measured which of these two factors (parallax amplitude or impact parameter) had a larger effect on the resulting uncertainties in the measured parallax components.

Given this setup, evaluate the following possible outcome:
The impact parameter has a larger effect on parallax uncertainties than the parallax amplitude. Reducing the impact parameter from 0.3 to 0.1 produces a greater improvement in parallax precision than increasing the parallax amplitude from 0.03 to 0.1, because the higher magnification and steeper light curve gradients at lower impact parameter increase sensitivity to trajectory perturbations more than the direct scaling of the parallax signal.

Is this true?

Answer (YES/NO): YES